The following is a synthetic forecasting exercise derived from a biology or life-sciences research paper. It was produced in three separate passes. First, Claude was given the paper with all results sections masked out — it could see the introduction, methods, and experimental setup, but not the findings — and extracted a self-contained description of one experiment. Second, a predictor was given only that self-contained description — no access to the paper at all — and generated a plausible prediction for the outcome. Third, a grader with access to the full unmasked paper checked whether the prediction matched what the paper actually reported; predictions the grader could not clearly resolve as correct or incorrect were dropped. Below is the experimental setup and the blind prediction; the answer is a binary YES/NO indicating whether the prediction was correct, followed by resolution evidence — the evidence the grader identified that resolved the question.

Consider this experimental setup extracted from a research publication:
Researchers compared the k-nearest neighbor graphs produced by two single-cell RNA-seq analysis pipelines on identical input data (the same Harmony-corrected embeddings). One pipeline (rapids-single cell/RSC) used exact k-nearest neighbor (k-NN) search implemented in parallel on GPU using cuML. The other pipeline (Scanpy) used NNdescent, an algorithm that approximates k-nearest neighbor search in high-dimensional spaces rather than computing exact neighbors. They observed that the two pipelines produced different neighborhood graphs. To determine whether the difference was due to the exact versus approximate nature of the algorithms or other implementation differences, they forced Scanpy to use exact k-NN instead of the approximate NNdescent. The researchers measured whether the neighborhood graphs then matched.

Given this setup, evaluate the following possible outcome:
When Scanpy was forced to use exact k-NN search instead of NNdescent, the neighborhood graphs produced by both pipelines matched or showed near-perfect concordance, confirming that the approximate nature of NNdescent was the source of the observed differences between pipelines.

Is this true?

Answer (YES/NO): YES